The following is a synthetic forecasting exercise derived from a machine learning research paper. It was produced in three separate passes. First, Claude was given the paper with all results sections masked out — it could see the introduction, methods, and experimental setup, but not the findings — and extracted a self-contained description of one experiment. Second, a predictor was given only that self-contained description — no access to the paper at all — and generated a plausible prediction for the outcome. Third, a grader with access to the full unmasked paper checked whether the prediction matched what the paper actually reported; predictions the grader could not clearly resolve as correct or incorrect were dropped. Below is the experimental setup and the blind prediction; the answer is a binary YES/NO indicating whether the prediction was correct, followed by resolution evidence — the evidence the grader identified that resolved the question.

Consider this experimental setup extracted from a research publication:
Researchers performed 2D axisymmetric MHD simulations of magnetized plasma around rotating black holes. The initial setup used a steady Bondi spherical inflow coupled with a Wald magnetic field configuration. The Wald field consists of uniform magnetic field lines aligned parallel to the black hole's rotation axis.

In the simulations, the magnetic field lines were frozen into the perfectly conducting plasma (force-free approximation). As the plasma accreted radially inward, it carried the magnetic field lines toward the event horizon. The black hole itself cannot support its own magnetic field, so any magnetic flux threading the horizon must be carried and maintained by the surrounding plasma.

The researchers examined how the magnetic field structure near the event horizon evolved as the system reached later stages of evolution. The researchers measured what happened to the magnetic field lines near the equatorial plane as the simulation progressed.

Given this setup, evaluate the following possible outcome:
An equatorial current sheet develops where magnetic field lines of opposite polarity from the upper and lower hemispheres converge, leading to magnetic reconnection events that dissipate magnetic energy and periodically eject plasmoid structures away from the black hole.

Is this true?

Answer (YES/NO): YES